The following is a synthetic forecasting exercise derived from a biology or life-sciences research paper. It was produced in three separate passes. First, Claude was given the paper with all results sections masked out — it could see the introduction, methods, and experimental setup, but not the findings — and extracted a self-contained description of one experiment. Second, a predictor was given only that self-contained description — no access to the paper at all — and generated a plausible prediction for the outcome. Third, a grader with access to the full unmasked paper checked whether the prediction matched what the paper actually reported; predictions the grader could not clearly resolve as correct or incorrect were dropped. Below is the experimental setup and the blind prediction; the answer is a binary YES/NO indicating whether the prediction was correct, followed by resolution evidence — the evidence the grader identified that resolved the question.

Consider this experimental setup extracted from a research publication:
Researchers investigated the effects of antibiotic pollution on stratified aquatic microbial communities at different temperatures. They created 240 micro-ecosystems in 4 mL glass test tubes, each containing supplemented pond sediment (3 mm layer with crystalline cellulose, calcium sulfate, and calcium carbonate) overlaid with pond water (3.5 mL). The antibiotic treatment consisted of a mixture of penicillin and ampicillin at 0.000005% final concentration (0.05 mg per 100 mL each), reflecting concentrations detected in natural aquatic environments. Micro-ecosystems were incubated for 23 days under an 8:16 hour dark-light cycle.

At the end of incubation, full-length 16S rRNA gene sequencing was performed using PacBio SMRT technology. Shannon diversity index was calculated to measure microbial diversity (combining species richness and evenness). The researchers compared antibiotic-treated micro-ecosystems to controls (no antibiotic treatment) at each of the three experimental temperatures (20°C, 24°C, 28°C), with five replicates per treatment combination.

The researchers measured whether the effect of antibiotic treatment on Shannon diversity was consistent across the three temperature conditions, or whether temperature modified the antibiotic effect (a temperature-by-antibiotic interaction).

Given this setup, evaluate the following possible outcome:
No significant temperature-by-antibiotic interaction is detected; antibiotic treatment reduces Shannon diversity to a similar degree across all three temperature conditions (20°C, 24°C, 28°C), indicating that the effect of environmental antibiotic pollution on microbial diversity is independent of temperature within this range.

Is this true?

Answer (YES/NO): NO